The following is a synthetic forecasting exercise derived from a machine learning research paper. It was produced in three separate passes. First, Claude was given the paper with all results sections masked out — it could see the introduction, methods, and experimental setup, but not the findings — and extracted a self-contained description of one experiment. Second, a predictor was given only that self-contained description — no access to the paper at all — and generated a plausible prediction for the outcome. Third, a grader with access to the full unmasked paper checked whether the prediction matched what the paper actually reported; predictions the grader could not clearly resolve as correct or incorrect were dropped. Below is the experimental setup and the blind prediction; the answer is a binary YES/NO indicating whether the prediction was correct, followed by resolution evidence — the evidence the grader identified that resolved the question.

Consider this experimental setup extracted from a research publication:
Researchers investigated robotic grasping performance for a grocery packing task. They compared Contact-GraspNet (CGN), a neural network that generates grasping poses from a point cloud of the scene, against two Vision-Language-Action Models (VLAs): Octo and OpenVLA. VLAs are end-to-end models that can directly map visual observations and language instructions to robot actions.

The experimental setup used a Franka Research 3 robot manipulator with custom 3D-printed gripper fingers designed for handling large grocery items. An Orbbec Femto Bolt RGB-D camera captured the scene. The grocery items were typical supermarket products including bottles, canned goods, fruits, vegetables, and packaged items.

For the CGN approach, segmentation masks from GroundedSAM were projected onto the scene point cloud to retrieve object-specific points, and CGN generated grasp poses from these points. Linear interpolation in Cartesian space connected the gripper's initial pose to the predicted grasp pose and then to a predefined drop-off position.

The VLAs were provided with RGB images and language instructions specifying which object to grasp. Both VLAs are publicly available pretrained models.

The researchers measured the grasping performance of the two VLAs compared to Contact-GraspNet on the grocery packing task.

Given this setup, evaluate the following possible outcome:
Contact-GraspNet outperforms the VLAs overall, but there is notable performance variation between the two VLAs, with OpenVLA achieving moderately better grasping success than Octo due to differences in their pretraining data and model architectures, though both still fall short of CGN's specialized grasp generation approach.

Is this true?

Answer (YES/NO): NO